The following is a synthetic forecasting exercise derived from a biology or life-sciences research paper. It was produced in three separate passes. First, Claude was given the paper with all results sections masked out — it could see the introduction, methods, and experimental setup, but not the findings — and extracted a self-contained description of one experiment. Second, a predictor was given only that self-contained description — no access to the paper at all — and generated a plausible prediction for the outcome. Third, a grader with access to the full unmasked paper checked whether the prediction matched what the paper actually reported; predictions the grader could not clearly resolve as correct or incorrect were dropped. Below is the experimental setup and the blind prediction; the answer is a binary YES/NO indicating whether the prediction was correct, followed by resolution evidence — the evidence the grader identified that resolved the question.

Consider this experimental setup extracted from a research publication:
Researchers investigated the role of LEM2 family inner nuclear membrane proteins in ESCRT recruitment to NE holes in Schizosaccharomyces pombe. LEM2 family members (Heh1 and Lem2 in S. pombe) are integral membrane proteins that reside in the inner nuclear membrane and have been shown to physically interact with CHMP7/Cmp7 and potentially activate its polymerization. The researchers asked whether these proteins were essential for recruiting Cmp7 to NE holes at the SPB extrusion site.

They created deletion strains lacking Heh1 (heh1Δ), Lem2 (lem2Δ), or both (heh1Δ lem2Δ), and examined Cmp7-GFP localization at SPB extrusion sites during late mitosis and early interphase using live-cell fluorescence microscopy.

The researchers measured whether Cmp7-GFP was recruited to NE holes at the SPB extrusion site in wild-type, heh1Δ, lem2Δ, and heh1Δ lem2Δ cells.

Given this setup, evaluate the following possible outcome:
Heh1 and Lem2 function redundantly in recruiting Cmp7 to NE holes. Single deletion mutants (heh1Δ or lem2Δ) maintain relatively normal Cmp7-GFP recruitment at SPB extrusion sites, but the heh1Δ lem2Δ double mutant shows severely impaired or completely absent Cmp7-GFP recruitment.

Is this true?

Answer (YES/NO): NO